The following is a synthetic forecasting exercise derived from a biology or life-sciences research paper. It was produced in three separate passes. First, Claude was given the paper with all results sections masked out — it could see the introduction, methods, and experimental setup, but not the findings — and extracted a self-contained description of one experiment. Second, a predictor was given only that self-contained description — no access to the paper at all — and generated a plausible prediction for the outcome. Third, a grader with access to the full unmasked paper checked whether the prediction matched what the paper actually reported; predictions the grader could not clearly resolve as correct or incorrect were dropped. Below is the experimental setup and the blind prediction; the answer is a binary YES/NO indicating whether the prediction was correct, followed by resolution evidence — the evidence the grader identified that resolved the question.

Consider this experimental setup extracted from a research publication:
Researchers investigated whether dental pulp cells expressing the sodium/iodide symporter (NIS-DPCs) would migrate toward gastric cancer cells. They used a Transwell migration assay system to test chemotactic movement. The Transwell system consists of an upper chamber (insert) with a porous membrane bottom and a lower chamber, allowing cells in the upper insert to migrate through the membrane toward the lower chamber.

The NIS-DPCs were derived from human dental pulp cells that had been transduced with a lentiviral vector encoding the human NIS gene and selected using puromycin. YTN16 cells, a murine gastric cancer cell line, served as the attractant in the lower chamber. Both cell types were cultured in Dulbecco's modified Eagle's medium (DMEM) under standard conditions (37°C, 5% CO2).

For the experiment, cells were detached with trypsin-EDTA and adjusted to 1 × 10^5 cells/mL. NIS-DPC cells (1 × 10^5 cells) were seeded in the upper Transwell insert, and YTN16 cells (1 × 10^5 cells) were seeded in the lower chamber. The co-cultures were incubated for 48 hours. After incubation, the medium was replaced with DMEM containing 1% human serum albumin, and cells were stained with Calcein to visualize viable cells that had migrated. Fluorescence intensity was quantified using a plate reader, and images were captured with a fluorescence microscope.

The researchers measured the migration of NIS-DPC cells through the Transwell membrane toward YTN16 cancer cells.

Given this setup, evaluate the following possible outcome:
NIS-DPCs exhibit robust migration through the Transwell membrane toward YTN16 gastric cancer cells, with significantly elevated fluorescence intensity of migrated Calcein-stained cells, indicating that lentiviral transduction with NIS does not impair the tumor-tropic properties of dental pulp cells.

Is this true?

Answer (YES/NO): YES